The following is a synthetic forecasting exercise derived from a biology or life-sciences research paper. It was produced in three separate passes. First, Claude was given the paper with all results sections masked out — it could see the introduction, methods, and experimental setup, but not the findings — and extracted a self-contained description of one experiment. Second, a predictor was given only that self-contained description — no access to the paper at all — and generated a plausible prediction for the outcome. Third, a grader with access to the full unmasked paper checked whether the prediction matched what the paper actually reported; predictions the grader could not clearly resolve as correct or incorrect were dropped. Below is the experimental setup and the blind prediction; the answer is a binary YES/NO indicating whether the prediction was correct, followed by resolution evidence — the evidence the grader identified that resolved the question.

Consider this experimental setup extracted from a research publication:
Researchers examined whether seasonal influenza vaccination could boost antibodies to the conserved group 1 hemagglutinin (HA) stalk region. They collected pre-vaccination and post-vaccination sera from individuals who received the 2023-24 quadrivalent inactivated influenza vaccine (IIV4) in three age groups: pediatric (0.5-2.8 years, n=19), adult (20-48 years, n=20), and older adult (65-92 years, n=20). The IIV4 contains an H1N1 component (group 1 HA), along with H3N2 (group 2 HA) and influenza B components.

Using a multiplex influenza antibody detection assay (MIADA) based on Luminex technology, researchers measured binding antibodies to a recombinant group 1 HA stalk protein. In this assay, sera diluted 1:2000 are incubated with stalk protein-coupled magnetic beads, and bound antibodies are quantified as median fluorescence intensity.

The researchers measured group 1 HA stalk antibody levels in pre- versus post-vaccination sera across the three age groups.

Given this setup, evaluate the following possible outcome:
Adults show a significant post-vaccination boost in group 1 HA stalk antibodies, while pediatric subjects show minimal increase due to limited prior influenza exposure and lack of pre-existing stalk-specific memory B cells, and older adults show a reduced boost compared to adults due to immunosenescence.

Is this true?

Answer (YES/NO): YES